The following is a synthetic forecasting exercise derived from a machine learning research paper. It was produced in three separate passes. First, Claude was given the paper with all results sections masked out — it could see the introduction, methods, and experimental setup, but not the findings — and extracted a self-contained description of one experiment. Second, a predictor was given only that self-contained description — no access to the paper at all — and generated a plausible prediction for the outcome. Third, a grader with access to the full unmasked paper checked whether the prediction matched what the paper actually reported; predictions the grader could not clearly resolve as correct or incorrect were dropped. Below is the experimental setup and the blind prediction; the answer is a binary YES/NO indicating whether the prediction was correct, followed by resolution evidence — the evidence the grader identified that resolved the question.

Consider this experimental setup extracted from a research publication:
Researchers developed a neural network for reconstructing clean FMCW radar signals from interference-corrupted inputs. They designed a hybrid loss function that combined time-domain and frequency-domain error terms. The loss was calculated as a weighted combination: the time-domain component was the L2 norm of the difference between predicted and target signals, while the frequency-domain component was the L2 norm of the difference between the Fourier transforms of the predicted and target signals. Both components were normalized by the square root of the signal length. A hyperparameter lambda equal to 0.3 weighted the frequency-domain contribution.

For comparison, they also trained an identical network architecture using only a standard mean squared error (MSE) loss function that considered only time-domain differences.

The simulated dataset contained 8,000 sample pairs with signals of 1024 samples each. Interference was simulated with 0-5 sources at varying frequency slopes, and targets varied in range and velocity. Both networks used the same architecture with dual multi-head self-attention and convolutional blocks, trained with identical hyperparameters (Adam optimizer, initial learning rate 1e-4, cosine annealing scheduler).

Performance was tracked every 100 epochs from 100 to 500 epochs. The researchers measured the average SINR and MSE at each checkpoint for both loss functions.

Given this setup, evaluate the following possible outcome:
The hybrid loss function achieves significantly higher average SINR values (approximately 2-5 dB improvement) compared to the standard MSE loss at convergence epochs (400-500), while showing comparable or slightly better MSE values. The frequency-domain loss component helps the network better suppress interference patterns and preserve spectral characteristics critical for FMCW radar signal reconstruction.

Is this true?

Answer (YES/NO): NO